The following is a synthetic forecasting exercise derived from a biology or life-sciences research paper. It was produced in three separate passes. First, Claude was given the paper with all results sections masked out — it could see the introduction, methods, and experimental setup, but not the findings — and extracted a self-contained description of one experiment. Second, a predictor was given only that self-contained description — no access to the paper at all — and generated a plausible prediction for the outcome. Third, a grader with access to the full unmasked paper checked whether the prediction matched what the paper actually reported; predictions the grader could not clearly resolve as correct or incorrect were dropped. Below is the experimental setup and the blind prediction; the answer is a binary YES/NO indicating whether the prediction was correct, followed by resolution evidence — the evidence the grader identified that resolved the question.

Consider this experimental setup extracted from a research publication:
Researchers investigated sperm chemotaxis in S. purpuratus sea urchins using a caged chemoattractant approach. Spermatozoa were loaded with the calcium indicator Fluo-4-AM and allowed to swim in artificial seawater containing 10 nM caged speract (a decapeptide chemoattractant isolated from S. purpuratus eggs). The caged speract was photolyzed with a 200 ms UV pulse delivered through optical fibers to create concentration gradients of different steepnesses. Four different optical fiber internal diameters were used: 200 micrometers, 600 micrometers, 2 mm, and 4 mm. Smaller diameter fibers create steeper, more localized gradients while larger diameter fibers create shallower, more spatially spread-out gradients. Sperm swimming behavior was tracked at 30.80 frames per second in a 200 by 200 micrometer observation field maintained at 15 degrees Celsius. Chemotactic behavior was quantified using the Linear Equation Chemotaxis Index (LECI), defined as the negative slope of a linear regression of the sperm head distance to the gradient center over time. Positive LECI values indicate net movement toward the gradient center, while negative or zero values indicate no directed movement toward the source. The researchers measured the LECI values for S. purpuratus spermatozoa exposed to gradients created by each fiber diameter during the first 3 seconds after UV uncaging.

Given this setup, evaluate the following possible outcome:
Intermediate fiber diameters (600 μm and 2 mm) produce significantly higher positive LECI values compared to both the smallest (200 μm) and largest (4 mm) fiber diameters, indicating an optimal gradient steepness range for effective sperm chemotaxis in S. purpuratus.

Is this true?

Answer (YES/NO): NO